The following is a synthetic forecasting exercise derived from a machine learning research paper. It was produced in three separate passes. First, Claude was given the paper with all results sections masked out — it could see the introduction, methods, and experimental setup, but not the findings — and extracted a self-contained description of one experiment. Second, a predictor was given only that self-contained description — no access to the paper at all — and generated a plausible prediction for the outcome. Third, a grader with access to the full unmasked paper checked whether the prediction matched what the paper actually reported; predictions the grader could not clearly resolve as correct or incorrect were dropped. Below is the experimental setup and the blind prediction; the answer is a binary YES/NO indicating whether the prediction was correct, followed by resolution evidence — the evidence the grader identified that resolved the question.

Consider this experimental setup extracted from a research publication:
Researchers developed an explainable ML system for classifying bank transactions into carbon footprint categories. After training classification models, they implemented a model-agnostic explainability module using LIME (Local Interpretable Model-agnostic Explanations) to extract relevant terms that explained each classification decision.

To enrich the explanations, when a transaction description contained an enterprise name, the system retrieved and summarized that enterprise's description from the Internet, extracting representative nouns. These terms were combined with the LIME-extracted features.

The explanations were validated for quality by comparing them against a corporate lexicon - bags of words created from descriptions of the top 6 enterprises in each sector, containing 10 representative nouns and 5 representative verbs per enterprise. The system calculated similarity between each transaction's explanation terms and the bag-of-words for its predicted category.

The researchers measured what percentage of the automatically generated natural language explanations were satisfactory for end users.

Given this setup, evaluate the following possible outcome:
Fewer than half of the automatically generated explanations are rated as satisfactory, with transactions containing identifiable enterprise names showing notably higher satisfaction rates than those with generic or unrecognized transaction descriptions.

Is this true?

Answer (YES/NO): NO